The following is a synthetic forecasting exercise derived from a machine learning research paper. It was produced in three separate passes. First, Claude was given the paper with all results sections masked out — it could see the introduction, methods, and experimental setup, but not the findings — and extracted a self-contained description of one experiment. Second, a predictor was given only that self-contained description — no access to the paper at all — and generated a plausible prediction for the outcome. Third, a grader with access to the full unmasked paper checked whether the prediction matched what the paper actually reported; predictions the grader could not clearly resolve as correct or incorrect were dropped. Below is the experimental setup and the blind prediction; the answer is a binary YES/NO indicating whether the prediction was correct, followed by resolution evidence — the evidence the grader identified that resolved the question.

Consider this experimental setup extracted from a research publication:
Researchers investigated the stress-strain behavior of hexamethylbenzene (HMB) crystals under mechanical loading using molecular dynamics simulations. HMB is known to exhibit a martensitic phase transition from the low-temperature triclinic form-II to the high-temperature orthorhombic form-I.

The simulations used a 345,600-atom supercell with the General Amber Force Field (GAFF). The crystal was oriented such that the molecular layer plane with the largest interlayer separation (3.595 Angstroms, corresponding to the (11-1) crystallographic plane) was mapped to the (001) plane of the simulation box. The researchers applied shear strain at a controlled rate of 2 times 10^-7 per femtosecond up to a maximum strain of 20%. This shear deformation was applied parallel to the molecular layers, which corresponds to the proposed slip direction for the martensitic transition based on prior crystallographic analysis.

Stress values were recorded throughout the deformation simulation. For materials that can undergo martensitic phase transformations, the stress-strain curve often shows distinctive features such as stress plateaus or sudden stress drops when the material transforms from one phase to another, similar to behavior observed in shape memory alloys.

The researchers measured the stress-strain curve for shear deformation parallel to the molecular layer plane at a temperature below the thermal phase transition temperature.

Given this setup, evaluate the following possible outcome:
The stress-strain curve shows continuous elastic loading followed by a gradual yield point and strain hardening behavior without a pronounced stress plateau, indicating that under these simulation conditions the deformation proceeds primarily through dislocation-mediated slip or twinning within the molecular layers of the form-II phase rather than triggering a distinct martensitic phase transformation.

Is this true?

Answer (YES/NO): NO